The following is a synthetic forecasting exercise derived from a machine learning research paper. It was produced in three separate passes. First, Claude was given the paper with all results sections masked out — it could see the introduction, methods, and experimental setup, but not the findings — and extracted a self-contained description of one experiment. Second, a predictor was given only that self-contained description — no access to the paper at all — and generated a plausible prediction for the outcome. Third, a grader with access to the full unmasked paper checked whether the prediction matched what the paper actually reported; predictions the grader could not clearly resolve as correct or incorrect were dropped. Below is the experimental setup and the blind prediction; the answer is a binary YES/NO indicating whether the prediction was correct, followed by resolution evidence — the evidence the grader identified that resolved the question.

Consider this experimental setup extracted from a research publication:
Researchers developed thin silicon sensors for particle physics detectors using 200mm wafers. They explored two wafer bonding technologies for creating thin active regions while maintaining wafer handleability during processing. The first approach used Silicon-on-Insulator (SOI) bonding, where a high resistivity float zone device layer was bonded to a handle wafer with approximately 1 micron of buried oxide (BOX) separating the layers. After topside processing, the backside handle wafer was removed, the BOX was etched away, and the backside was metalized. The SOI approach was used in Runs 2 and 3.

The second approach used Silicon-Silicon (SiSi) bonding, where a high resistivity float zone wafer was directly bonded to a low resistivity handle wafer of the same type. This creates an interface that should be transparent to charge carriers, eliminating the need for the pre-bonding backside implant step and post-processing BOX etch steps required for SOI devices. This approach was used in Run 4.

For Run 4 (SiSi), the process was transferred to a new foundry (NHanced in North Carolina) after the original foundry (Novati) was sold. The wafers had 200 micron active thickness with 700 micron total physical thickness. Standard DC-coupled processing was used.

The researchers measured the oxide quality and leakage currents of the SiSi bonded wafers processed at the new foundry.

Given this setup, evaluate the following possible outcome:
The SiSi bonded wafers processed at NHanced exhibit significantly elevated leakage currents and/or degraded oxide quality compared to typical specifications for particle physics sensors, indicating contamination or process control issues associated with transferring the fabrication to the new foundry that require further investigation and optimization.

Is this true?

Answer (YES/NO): YES